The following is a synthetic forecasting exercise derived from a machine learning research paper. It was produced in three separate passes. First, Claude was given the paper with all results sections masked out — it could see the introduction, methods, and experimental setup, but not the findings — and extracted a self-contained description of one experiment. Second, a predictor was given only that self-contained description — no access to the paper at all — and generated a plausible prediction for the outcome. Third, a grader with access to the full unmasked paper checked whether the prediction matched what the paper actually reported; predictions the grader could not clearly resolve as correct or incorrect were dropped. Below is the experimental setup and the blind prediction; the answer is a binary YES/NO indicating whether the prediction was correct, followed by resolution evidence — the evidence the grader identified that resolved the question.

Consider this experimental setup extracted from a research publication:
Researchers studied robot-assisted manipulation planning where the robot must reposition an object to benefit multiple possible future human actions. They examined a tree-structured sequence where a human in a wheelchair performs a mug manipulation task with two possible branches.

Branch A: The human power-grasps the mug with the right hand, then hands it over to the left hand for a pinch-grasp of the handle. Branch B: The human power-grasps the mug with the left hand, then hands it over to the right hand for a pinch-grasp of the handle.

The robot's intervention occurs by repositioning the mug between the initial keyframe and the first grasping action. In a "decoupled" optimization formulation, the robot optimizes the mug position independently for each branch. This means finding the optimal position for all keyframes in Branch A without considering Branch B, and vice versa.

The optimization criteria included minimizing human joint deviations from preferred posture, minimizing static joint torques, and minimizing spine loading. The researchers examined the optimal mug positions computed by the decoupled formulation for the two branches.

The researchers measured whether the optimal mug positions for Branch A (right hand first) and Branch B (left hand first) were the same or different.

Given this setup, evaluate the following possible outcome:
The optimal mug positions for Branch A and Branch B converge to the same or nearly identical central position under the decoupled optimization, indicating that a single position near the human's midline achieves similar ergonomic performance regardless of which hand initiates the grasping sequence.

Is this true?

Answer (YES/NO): NO